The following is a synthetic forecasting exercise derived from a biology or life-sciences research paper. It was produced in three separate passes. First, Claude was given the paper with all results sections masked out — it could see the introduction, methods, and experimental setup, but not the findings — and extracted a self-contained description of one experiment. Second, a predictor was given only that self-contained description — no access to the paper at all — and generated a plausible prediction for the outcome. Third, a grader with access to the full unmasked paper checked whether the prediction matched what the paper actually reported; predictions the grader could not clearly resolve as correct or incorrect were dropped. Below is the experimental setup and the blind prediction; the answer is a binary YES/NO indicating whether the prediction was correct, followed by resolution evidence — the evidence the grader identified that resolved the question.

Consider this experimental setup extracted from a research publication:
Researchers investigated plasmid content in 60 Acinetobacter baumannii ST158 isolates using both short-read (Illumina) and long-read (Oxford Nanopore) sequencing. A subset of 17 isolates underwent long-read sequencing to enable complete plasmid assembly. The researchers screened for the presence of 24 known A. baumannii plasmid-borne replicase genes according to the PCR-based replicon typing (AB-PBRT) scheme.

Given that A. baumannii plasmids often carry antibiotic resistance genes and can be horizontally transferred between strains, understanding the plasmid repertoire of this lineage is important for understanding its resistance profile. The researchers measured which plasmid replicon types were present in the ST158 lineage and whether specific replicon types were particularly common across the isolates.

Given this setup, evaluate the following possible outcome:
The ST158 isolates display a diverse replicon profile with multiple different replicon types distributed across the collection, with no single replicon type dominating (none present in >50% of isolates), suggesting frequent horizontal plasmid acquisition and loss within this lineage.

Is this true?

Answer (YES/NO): NO